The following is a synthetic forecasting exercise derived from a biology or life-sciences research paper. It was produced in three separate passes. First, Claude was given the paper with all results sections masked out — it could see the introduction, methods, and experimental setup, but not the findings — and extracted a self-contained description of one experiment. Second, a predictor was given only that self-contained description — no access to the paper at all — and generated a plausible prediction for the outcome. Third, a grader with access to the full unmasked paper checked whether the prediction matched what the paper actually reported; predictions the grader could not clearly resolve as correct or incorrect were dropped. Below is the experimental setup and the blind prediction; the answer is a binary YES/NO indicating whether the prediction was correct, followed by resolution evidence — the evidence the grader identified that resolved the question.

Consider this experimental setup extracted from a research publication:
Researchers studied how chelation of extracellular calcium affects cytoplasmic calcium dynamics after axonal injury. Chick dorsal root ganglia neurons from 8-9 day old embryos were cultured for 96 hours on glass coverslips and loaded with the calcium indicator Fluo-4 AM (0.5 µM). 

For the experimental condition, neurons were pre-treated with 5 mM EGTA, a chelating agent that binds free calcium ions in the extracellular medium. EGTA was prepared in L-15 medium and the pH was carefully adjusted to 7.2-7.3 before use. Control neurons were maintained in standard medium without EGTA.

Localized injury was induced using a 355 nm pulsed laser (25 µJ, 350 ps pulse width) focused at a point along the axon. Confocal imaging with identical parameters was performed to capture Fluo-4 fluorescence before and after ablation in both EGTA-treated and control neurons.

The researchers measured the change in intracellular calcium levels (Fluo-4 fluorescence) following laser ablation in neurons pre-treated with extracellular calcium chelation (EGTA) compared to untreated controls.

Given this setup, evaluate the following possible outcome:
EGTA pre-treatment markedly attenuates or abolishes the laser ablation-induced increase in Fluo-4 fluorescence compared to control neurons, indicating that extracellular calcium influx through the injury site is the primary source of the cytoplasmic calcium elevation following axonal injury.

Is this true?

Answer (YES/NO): YES